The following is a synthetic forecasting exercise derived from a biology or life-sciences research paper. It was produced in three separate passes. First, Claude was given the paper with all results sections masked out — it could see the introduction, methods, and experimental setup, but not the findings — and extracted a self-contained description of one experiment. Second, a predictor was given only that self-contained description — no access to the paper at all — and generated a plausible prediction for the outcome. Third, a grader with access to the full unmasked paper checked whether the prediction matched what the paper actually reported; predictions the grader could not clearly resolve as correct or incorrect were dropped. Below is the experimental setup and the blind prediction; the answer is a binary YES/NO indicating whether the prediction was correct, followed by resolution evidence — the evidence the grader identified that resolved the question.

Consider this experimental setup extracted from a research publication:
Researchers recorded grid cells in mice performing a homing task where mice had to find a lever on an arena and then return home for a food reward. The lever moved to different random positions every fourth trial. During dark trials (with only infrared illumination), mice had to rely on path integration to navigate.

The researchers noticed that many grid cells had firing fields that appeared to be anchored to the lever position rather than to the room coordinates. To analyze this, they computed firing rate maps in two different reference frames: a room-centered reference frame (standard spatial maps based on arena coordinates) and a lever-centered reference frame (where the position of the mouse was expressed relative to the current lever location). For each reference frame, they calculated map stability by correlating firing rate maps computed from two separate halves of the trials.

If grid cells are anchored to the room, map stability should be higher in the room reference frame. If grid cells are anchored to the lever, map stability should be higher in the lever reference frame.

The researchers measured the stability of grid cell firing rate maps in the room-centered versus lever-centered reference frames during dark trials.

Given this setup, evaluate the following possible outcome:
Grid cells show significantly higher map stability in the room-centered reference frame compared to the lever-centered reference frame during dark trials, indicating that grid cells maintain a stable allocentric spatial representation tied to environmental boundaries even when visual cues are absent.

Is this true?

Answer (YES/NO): NO